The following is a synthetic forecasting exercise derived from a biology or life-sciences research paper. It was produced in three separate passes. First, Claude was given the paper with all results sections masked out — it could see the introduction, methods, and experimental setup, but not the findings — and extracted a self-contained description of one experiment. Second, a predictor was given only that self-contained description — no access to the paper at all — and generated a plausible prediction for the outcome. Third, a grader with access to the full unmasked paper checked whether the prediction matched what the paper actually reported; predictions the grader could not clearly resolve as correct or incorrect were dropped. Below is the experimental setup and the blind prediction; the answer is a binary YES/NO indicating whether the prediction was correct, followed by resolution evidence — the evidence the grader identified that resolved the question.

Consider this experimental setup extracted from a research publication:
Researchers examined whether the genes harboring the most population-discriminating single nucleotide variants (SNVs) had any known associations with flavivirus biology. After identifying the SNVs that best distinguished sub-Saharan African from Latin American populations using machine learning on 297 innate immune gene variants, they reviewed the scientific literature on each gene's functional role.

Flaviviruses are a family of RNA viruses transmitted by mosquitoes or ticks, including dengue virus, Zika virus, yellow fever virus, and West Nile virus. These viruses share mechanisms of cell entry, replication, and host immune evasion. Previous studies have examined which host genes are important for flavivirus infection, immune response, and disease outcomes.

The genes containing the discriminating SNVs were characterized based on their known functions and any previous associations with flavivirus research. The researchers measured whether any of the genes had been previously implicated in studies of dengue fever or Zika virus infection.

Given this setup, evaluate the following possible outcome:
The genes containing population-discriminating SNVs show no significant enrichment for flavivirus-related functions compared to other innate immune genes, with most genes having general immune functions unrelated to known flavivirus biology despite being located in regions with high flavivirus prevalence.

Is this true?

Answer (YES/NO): NO